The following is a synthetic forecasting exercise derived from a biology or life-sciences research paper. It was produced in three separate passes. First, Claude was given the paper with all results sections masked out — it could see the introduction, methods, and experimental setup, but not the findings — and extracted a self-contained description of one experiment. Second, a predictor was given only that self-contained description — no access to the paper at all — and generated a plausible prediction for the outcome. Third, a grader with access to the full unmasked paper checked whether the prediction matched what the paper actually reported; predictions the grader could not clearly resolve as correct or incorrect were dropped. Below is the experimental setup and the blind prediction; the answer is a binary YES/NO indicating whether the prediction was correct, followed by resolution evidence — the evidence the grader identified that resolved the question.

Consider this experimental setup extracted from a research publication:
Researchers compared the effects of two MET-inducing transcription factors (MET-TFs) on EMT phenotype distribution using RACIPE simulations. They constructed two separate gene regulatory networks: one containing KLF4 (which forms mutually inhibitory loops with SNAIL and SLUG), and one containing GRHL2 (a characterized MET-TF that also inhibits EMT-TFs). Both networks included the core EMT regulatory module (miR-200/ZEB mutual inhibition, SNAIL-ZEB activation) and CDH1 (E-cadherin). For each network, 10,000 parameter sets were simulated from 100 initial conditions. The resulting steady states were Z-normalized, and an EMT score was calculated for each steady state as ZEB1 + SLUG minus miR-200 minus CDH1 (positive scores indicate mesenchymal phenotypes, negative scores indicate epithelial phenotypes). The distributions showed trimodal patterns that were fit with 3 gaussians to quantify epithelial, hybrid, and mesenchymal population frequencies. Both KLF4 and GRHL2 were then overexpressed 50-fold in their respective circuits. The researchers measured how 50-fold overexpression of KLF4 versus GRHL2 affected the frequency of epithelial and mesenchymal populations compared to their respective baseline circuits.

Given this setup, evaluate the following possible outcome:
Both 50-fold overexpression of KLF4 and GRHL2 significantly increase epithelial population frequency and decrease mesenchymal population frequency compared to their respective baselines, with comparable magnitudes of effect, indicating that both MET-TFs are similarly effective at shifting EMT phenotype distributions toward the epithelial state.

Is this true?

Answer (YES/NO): NO